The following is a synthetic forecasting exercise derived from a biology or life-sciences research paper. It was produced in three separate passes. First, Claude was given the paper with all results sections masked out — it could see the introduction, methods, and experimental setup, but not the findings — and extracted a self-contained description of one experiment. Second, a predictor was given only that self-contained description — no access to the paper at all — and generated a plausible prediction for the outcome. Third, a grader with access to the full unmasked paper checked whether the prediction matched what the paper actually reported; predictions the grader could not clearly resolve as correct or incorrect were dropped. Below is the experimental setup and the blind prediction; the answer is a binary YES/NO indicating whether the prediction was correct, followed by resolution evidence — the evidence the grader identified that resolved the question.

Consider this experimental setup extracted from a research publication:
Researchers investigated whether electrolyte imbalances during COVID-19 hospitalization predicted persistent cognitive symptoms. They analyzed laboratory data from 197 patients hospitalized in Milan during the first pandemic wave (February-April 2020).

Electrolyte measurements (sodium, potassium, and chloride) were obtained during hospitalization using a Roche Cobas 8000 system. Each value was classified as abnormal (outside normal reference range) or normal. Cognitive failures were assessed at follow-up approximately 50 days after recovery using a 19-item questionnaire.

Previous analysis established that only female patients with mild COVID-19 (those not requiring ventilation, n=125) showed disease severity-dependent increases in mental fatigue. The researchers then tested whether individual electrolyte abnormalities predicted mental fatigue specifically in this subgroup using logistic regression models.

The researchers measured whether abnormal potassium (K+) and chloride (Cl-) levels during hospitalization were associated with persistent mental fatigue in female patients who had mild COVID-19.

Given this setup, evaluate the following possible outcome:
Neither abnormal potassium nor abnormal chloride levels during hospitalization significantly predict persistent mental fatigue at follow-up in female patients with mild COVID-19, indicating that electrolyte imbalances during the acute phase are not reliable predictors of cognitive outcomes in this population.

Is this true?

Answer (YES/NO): YES